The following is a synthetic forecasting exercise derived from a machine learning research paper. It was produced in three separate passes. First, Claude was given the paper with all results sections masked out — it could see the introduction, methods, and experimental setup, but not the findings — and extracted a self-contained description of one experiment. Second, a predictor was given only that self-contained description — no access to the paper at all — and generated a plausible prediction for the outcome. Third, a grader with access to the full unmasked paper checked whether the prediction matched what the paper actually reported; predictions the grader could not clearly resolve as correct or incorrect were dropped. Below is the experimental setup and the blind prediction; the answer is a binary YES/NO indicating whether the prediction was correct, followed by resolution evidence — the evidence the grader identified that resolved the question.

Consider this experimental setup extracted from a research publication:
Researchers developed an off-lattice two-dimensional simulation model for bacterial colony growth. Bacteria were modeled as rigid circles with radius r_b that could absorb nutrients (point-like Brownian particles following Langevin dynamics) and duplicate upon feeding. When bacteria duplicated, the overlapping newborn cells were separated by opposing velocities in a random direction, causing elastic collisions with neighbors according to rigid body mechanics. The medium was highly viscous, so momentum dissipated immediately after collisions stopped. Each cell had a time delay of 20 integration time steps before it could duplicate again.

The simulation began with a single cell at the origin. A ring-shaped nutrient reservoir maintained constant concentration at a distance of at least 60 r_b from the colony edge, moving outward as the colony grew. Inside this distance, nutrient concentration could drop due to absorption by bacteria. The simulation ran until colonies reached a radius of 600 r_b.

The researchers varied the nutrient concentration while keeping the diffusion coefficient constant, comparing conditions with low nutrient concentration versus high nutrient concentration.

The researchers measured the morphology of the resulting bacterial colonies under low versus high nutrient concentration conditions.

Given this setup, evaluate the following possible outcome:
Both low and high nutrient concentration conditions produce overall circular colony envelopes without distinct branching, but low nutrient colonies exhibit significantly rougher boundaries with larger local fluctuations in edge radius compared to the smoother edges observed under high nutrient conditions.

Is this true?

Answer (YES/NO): NO